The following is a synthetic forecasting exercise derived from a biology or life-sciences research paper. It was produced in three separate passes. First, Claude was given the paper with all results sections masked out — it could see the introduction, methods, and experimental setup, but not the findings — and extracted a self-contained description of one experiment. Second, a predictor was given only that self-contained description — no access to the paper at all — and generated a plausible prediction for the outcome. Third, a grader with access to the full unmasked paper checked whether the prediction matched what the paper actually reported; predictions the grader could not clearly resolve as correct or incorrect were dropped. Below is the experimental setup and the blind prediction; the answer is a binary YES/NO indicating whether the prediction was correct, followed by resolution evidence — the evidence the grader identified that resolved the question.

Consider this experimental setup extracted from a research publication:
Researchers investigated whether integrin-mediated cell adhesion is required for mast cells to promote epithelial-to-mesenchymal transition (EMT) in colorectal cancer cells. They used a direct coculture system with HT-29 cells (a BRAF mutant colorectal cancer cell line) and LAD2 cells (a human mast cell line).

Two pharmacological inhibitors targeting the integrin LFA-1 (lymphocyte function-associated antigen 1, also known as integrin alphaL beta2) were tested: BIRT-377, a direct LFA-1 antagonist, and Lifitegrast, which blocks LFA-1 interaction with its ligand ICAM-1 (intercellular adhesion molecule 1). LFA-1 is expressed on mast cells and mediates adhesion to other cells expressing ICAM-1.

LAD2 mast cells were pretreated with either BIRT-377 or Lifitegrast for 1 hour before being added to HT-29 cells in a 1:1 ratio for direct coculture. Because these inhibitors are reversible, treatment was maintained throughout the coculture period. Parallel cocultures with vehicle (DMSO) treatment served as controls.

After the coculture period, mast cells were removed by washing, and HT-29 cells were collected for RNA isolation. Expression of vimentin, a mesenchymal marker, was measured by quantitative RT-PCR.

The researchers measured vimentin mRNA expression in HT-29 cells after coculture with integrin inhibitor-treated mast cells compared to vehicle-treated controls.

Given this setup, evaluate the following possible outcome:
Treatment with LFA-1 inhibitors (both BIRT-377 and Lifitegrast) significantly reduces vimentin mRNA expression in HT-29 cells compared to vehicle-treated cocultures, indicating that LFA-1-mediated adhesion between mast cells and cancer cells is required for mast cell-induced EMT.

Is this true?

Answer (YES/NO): YES